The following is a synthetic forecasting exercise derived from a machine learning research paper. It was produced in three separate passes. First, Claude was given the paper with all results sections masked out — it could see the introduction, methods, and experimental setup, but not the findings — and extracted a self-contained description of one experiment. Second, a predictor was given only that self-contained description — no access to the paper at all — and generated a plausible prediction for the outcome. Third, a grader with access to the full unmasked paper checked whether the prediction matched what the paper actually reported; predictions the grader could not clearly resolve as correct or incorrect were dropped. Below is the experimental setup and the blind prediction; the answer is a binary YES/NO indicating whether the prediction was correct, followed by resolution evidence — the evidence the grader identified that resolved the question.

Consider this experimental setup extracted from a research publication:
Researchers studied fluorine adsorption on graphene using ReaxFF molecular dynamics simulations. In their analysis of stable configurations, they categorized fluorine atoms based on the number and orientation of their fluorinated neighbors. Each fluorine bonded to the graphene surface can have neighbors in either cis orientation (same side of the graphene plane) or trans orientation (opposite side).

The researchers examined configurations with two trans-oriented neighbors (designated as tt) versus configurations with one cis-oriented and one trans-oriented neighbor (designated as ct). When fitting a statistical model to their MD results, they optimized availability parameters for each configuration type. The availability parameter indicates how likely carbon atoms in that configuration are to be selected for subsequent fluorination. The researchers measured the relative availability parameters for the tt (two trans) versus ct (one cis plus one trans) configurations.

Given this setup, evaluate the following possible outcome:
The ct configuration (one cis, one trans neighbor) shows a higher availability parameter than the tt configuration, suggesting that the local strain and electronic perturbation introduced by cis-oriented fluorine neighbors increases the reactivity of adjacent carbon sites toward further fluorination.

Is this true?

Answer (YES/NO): YES